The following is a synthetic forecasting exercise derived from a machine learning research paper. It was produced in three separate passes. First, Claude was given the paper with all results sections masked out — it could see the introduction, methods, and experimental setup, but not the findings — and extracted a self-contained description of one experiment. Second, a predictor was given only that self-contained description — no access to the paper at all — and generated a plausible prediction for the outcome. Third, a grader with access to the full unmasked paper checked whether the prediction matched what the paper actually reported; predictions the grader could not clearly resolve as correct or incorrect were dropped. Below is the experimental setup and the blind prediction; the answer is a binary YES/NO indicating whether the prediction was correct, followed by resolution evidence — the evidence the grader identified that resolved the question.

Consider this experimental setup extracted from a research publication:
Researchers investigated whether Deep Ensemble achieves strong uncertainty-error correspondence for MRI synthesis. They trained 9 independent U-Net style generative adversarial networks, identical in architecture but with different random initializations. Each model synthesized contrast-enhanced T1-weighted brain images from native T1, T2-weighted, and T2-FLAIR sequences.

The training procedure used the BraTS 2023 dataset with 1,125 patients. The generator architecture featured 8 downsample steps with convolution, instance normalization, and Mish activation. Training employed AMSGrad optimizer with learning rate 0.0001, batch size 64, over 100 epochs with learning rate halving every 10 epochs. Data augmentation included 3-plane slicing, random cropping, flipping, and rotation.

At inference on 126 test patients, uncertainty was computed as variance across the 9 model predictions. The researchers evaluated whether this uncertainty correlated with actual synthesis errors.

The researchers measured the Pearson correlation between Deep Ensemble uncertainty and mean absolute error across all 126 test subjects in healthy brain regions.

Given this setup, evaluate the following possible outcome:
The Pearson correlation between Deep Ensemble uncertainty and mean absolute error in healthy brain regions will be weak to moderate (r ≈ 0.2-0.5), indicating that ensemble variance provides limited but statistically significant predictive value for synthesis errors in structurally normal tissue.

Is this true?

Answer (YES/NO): YES